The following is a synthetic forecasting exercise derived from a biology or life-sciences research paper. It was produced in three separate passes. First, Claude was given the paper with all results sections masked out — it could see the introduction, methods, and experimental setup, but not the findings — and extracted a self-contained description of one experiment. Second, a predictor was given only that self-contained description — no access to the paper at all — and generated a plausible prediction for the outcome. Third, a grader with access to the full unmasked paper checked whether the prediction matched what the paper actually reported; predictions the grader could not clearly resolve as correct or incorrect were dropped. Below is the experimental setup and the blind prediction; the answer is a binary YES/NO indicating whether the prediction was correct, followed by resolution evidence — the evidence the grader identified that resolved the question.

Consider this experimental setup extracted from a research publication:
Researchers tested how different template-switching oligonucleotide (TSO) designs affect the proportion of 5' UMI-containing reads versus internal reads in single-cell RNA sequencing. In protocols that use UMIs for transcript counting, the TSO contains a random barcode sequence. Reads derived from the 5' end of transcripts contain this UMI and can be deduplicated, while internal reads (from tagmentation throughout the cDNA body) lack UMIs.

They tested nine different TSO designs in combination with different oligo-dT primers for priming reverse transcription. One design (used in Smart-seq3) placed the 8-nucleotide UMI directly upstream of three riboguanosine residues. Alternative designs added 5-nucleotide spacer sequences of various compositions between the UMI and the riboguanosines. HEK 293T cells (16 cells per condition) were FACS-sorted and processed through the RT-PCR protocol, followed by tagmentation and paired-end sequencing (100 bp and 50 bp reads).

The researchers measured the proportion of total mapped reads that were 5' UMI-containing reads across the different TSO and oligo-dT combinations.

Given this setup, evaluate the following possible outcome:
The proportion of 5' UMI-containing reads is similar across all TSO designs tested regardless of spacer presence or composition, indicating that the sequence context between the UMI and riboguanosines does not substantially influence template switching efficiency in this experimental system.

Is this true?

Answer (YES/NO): NO